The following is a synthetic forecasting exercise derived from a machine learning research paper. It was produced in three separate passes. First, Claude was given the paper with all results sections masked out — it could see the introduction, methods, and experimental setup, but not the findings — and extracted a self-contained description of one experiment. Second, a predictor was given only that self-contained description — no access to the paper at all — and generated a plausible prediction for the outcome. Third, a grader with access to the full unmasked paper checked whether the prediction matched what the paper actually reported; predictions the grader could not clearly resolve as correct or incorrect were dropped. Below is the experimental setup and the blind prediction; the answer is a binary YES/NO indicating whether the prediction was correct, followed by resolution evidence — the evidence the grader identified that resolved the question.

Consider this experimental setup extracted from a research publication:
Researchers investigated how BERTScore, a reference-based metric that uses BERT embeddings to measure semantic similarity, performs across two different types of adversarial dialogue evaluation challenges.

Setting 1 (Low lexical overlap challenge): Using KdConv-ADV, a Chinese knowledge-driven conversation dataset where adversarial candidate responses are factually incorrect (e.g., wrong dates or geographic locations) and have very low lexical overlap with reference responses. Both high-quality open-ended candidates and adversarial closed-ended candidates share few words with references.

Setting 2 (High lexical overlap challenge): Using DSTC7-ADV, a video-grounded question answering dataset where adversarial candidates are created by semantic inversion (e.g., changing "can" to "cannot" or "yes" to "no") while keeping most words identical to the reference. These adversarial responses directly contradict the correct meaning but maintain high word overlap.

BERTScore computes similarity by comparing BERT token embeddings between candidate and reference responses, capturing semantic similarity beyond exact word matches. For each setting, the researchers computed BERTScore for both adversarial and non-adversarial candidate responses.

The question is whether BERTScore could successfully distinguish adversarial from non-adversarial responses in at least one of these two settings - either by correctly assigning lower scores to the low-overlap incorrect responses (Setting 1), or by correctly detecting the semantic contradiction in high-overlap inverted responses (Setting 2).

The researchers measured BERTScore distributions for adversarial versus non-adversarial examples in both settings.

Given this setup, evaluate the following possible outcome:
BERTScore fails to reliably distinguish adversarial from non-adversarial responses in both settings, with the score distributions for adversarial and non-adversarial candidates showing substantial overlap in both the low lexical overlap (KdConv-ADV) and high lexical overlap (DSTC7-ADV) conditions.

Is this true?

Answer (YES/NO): YES